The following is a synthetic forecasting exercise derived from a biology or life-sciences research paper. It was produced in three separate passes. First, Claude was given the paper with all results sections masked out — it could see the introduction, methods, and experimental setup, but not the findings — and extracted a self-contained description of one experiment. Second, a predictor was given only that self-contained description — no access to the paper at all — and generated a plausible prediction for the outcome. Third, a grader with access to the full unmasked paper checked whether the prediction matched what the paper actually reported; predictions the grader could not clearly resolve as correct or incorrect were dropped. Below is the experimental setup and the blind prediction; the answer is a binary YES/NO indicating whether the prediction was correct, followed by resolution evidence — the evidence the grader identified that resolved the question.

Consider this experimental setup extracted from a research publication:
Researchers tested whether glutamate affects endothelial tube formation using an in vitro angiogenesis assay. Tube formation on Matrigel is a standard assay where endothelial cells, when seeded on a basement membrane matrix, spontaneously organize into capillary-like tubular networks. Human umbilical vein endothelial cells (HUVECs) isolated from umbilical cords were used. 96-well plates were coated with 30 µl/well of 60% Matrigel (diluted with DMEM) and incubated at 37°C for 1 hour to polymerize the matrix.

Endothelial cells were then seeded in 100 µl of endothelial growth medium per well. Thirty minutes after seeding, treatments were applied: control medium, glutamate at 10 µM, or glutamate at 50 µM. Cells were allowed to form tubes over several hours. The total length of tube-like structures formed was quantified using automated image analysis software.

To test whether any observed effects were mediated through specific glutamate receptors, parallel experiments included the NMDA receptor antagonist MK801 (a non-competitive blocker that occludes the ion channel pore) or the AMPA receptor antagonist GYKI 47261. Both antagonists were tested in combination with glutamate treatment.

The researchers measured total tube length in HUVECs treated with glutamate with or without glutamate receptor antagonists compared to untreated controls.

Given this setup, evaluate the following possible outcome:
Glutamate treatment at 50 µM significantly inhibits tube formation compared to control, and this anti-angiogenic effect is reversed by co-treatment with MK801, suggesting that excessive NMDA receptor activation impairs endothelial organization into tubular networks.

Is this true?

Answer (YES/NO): NO